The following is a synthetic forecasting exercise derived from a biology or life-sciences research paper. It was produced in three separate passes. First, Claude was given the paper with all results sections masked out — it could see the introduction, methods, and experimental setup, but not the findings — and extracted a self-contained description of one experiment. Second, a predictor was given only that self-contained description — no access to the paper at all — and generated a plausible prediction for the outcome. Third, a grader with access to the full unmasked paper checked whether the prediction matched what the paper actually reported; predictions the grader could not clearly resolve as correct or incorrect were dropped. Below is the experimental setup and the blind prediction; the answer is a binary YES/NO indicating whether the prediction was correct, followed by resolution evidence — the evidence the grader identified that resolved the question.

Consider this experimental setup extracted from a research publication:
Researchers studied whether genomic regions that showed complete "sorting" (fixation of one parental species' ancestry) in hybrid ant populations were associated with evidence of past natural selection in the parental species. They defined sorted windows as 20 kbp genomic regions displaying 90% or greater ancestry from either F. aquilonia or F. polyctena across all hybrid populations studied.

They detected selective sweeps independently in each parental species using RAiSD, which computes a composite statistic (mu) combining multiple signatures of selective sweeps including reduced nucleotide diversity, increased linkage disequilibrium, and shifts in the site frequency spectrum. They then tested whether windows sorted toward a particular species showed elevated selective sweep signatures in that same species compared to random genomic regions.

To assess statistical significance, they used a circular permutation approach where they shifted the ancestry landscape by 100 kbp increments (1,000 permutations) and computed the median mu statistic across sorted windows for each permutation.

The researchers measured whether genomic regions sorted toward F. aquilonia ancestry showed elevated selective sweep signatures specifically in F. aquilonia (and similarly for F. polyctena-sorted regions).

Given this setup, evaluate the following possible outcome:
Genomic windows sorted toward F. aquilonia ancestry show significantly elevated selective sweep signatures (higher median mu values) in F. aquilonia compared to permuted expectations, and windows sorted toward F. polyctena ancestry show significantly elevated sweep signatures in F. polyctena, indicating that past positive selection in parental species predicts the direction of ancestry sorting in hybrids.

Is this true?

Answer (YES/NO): YES